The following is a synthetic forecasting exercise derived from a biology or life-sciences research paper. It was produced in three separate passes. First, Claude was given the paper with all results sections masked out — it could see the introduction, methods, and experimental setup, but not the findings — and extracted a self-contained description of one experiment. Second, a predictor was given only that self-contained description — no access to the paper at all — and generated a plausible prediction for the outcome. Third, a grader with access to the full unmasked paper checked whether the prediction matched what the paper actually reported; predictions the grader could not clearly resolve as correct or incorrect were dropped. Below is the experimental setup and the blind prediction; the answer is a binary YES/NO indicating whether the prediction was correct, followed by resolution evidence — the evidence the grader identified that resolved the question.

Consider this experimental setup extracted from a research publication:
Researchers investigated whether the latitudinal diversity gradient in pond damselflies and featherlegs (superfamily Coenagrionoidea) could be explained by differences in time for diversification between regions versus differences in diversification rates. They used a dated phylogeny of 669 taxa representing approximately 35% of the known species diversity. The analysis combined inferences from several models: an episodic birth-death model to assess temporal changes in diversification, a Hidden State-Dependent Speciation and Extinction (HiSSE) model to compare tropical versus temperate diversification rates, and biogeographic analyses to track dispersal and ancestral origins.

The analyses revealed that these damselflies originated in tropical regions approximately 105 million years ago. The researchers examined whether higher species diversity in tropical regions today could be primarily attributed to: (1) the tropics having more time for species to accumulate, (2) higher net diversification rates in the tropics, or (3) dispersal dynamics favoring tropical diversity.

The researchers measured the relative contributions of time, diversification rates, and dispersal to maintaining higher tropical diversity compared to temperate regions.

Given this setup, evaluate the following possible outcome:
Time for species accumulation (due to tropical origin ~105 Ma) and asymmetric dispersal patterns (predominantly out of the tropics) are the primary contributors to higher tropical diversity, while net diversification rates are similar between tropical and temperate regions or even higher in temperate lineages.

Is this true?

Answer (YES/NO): NO